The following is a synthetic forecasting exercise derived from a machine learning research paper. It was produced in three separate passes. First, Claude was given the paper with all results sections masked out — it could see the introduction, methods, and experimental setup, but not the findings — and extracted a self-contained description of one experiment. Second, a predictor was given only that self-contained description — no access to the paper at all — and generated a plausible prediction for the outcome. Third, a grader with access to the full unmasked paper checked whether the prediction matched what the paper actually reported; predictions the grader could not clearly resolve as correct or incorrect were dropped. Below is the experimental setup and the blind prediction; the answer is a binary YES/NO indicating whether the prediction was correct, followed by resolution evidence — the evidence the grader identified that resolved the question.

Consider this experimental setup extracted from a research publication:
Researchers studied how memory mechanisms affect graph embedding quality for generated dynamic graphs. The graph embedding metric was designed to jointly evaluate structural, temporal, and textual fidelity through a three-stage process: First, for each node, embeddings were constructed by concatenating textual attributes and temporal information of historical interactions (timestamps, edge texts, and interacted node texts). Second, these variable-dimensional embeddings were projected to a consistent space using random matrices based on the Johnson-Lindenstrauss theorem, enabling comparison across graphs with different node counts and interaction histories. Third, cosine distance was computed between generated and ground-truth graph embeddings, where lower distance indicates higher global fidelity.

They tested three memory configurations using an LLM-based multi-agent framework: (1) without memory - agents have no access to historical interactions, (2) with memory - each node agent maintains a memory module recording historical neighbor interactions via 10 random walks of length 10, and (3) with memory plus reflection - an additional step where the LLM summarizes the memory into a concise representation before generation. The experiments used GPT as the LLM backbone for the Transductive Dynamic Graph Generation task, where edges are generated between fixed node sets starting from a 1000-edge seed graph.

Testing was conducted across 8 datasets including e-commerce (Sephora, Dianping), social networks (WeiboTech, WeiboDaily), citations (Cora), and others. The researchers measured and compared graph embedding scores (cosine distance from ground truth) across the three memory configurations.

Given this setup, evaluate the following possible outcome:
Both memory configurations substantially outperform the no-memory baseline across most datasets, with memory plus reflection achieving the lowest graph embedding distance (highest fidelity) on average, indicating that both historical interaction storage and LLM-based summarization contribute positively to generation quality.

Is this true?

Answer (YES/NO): NO